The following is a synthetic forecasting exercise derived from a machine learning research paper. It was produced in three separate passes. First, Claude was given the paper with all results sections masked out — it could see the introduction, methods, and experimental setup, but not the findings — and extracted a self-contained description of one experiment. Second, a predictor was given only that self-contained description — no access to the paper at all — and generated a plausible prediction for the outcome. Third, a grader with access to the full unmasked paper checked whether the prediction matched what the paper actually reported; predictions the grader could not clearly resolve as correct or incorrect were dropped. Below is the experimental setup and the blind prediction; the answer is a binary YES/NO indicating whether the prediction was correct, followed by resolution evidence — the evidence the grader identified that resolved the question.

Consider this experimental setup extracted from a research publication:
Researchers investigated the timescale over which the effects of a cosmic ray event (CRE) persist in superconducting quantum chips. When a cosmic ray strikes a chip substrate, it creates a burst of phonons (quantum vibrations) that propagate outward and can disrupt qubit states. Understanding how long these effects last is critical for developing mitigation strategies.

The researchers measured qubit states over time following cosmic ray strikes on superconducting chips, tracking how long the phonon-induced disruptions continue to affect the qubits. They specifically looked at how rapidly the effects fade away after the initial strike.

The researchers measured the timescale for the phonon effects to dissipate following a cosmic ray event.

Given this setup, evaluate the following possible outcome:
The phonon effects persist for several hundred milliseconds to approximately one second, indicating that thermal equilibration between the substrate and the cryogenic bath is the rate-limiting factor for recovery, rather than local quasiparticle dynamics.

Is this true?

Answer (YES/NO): NO